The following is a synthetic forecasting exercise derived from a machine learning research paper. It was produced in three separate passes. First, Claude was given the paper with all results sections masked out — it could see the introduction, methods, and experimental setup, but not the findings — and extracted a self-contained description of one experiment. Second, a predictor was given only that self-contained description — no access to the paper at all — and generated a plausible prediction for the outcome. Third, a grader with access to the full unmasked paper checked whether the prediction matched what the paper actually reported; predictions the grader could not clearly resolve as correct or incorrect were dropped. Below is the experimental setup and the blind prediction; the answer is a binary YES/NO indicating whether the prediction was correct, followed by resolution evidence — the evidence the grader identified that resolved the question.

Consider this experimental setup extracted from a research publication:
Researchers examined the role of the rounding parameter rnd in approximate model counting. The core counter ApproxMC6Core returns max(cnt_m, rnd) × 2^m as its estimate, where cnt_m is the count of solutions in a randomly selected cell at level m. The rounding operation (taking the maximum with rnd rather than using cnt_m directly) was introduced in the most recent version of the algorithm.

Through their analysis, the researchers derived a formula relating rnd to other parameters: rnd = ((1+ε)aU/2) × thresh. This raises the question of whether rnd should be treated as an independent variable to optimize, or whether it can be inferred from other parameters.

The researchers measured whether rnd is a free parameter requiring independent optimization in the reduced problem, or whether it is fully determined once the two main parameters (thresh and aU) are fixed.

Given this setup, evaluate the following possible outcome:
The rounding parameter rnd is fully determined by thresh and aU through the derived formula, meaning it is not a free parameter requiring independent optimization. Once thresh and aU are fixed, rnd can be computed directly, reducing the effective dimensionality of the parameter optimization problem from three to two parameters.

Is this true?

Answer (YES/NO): YES